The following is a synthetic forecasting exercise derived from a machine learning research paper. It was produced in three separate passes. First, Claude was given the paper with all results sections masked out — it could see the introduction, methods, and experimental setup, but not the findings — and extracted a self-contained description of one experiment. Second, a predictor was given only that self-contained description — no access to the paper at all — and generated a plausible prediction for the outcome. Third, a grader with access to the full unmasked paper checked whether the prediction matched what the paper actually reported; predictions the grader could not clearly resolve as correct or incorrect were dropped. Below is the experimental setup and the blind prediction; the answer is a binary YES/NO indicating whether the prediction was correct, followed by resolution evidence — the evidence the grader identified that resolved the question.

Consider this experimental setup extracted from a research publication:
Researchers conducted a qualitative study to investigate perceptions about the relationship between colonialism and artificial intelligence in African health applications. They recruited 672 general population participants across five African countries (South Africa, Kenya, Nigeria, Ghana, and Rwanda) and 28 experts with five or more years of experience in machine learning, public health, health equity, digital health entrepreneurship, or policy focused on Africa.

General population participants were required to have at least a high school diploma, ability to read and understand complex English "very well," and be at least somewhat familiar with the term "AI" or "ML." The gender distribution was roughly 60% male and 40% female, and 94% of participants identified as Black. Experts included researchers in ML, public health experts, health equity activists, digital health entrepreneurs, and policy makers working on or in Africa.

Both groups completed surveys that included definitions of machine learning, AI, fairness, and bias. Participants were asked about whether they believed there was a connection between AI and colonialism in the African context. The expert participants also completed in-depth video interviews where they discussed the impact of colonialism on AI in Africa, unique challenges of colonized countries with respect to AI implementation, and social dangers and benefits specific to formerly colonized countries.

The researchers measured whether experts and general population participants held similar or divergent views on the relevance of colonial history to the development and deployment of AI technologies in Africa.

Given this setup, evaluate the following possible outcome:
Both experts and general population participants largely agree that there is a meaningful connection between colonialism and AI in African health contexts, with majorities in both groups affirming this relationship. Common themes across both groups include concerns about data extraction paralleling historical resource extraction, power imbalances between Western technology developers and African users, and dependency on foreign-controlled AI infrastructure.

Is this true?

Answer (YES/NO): NO